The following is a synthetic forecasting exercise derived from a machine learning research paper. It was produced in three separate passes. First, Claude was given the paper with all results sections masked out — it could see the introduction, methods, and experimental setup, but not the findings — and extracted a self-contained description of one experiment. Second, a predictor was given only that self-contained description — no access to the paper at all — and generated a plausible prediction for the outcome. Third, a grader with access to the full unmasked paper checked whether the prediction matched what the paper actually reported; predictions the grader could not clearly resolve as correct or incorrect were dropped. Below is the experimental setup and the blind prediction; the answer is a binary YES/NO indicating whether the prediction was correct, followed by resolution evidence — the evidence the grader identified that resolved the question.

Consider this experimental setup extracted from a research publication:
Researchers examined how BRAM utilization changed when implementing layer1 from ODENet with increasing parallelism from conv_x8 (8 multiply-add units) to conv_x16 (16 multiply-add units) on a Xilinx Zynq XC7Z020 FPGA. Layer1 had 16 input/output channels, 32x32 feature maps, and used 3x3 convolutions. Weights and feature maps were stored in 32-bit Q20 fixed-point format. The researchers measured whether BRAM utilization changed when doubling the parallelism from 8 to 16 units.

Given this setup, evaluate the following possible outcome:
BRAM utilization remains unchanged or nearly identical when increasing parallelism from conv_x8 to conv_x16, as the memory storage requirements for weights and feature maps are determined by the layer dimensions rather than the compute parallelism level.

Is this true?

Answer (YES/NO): NO